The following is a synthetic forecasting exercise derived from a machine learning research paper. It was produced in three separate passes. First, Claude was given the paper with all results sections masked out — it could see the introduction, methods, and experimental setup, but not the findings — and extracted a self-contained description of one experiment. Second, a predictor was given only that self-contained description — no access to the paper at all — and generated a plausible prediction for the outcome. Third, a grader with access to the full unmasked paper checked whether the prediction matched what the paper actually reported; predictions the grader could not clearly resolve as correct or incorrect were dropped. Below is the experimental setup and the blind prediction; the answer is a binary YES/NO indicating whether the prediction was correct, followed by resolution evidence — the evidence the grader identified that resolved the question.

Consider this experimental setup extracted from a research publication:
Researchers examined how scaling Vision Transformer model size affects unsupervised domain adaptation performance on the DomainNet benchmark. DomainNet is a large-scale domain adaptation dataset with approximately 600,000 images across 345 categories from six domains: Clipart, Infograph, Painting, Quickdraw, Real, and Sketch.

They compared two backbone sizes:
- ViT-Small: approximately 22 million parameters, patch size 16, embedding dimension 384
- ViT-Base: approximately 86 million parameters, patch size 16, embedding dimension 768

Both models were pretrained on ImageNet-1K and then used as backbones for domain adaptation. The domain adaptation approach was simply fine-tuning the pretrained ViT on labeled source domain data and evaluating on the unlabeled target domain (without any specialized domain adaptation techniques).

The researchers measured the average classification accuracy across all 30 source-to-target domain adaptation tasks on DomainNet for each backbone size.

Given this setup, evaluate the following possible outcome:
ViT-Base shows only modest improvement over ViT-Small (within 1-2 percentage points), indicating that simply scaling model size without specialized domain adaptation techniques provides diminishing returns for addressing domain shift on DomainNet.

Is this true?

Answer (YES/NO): NO